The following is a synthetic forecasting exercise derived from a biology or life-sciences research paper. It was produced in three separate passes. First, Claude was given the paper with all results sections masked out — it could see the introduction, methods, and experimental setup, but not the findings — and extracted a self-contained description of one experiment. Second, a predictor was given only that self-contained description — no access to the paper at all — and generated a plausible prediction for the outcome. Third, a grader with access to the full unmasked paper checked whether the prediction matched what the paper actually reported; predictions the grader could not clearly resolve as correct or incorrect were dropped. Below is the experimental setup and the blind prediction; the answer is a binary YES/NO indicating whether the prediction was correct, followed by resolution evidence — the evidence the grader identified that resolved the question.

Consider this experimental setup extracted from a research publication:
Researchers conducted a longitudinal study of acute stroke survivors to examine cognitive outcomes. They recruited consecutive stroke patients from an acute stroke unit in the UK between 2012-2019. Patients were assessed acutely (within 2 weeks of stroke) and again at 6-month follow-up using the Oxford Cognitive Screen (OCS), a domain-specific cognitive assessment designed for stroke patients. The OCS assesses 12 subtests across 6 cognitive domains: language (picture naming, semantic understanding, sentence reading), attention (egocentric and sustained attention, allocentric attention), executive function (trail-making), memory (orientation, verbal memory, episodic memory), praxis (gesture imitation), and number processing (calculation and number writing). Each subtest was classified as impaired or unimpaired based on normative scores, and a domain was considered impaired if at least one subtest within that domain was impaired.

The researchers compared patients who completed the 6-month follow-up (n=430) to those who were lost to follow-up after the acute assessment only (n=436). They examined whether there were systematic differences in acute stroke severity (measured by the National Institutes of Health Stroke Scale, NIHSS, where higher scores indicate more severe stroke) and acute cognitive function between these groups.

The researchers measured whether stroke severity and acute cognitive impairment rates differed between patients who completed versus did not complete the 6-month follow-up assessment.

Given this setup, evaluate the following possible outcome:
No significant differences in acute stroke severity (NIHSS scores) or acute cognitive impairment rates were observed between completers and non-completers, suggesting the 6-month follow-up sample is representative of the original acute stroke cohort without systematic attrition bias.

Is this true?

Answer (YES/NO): NO